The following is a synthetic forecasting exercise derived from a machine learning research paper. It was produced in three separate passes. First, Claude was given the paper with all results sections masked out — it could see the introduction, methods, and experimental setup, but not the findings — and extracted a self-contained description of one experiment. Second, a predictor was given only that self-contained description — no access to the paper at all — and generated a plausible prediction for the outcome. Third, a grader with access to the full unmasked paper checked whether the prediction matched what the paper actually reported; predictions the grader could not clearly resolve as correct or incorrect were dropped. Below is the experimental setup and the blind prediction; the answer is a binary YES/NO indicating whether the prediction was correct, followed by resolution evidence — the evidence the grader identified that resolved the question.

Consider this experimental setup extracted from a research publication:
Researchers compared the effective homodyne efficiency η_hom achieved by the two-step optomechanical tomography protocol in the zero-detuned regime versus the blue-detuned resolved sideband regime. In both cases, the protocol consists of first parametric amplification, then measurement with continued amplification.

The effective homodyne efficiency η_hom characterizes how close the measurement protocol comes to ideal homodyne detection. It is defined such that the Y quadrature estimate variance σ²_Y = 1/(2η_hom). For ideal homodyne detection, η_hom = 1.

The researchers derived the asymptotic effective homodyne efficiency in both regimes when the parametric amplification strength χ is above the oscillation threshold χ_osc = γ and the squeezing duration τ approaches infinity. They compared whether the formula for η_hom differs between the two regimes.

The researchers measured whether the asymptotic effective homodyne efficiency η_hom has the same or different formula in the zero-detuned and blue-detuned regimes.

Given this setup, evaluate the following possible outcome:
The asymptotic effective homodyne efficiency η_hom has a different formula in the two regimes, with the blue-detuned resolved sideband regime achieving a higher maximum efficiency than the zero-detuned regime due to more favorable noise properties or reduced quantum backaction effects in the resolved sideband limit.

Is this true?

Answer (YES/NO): NO